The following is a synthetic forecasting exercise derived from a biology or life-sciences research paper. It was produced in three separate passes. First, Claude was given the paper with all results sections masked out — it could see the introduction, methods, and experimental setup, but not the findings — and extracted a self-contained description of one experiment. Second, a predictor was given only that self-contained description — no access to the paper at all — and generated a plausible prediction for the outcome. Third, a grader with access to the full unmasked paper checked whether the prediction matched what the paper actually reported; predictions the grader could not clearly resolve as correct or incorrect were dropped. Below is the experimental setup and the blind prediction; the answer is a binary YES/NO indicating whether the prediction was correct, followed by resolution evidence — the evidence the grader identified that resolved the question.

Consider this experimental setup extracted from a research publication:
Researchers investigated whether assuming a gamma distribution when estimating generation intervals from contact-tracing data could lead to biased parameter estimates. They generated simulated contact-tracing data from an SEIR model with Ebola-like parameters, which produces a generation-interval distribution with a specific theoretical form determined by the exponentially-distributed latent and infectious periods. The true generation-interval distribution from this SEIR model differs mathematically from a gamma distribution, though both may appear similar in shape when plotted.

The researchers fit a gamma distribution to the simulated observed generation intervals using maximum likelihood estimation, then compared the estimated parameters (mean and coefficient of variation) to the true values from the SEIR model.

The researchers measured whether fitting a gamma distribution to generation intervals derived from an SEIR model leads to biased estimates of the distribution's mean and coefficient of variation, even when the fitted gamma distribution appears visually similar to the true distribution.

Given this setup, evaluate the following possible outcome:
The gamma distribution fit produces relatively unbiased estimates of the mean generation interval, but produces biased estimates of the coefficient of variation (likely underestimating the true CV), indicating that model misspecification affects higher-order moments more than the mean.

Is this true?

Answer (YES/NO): NO